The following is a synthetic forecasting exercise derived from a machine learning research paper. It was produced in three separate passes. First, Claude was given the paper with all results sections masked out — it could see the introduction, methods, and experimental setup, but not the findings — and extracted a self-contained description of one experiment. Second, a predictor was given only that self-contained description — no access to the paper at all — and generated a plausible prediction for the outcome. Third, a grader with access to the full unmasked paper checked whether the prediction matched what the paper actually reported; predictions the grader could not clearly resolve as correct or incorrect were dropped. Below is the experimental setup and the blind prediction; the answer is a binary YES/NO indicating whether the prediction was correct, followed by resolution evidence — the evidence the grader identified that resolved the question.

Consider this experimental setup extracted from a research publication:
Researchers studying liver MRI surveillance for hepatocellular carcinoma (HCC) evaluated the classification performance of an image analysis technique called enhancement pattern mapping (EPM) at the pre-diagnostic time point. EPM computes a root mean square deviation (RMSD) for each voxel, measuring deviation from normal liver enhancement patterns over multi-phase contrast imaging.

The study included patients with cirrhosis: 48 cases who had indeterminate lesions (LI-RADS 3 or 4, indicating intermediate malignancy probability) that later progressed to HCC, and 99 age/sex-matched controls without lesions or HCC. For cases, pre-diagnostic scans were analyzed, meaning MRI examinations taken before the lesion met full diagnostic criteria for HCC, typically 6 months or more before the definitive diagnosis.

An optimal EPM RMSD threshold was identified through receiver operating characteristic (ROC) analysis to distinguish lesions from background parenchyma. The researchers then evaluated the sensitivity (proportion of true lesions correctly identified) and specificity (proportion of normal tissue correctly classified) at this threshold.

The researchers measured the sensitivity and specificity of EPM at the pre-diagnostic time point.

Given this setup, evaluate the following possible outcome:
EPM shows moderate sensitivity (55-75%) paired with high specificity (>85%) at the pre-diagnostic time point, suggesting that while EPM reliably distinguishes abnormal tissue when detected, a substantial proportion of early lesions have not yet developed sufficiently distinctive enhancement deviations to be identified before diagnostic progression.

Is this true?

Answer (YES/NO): YES